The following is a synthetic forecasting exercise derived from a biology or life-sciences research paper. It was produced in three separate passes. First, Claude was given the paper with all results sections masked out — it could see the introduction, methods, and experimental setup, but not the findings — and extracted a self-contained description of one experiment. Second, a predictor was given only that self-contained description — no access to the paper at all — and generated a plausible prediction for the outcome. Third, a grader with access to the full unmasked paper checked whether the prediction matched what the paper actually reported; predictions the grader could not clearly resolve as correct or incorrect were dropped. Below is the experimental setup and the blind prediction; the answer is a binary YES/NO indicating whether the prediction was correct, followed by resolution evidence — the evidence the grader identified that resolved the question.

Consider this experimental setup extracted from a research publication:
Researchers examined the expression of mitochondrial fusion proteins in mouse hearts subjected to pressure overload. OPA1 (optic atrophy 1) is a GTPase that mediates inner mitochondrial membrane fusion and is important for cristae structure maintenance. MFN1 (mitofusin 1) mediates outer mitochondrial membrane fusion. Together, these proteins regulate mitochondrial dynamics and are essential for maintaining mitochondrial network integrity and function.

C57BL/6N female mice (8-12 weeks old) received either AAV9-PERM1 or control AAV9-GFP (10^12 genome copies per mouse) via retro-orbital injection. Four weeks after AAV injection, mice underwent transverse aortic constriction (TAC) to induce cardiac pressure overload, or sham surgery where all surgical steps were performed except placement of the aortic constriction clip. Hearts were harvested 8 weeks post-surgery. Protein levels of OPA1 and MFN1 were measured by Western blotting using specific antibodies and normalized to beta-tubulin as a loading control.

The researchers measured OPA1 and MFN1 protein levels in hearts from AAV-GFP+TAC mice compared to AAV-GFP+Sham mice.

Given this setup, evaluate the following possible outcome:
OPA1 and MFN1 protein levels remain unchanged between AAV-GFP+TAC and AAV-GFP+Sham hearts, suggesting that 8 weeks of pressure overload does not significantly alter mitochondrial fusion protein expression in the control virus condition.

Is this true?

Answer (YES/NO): YES